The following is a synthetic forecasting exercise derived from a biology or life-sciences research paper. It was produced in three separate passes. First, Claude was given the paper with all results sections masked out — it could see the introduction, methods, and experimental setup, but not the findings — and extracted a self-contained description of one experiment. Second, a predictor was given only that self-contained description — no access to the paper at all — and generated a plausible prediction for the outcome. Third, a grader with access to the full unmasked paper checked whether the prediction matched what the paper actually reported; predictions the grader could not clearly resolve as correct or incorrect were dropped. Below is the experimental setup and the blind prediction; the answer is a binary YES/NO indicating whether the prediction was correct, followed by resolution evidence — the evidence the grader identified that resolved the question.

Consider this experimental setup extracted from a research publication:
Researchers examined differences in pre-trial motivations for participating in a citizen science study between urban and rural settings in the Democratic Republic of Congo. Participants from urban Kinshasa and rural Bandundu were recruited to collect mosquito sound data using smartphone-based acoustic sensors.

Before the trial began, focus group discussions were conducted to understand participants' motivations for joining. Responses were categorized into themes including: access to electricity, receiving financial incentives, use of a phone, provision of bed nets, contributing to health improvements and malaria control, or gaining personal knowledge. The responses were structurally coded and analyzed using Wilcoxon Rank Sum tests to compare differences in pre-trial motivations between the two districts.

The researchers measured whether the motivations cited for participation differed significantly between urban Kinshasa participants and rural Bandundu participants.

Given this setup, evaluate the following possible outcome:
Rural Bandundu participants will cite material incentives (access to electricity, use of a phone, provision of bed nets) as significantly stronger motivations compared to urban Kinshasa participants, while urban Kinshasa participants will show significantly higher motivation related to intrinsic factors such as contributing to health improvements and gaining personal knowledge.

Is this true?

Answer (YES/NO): NO